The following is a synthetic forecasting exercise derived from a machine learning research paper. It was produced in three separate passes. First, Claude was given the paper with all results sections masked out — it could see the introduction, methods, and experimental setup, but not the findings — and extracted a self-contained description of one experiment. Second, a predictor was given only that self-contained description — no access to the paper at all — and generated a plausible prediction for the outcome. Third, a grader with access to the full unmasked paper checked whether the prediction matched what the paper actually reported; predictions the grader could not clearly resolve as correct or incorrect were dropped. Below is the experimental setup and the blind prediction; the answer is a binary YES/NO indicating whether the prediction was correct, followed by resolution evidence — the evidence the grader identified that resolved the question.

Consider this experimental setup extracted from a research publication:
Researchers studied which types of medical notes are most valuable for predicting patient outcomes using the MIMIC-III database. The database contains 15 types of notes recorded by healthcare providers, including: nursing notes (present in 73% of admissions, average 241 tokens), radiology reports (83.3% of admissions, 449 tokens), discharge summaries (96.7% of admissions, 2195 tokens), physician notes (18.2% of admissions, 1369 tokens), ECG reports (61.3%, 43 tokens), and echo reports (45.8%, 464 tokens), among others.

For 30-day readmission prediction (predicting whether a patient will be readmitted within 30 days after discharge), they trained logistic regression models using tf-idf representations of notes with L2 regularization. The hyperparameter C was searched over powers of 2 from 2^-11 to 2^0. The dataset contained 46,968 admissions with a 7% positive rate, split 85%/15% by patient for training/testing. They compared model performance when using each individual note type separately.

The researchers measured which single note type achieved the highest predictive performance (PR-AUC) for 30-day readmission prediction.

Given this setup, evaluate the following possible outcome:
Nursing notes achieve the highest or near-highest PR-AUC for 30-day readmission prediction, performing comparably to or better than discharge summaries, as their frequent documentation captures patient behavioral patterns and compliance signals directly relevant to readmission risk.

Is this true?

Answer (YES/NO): NO